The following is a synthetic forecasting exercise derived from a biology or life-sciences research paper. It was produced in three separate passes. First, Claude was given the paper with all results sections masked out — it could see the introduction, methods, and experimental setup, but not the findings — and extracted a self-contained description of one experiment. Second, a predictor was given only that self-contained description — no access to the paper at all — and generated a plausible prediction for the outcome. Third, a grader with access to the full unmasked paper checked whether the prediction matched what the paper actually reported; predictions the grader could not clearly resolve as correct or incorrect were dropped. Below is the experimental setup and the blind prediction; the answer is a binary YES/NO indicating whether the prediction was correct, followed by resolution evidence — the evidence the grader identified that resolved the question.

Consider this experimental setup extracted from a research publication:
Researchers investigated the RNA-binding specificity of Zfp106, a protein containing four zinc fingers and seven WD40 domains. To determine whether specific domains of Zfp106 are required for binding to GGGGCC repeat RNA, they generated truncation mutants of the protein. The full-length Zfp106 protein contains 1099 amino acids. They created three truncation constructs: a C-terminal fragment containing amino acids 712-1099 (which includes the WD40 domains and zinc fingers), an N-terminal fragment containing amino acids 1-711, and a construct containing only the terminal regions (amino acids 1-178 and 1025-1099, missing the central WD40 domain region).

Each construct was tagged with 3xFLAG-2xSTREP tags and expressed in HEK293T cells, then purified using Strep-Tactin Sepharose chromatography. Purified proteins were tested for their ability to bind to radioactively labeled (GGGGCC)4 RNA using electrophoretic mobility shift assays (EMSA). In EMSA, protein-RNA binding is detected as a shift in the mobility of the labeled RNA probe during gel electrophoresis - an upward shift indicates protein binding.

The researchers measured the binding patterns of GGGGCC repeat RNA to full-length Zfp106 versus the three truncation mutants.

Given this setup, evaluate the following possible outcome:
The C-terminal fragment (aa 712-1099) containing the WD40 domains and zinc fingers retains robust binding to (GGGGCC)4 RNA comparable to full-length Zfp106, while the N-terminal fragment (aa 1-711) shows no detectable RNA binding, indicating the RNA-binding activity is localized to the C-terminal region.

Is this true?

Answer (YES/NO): YES